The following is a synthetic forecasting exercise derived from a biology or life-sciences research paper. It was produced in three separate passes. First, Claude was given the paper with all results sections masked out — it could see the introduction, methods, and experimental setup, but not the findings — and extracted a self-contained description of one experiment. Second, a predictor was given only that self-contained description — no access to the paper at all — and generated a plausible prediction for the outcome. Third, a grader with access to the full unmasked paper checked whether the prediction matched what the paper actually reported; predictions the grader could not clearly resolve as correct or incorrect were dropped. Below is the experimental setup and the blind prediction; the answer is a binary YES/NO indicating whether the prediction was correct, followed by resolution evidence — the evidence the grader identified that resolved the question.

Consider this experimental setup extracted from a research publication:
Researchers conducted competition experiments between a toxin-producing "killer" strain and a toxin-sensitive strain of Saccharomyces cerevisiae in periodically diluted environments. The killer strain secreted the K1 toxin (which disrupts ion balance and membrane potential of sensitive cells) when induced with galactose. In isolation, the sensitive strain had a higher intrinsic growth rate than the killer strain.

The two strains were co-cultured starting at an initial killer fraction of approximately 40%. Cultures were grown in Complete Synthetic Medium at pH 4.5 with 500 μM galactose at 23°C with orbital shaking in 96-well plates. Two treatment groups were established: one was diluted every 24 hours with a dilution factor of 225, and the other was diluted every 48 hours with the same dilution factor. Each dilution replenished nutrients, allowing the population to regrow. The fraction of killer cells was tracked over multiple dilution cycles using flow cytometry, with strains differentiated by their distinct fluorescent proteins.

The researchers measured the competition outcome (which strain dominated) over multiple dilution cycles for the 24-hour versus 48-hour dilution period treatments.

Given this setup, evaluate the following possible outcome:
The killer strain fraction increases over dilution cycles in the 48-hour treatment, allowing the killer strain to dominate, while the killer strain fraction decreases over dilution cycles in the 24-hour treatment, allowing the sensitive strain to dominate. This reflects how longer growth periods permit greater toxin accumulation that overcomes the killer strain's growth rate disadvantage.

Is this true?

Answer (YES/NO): YES